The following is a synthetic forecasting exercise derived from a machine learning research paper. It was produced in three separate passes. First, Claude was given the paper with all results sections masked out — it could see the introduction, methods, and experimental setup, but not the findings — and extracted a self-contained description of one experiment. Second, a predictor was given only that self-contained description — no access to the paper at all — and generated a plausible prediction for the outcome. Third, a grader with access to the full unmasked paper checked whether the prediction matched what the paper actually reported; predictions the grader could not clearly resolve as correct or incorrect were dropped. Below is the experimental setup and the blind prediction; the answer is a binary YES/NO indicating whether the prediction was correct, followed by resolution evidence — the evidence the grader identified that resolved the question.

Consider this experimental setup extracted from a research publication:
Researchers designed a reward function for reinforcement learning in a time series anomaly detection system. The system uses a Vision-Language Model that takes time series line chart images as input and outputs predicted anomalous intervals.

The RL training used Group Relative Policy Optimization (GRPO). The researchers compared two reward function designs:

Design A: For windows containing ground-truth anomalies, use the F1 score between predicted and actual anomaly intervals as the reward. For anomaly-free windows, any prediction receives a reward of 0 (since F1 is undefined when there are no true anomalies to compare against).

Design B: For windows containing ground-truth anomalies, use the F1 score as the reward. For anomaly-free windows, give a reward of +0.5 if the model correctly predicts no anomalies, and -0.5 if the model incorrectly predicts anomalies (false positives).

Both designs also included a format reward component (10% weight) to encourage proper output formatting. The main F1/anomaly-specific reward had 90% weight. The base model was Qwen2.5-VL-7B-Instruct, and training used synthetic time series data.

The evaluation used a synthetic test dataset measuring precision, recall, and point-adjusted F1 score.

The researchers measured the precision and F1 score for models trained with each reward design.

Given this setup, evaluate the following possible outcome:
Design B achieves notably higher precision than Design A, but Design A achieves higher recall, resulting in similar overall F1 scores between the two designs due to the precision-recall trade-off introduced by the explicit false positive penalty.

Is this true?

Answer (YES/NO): NO